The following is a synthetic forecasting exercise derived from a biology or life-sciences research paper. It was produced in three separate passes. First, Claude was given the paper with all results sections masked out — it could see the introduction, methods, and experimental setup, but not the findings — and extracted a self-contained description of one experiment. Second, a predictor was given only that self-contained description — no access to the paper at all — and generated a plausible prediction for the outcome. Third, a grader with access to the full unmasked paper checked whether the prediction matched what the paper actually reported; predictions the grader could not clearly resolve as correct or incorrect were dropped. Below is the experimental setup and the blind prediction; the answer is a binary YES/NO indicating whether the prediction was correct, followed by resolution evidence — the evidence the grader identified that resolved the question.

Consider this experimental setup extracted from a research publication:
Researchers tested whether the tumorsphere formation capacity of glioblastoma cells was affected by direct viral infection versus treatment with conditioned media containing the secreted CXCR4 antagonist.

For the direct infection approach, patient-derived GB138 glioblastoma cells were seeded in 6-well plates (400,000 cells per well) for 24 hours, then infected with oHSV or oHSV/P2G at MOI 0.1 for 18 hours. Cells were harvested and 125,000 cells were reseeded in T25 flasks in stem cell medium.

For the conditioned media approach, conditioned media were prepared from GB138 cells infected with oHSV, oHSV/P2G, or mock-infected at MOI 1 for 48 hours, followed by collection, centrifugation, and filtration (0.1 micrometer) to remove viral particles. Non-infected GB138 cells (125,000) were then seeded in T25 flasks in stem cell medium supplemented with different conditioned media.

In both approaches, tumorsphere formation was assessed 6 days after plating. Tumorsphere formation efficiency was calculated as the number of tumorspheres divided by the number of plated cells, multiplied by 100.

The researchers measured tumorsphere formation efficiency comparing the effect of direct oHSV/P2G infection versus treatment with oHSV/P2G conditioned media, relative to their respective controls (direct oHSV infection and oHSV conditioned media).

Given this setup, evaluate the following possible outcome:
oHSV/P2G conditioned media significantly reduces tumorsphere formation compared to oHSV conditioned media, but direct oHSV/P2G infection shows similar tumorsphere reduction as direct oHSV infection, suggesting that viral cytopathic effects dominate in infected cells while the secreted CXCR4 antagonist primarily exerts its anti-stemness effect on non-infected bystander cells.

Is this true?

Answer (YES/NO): NO